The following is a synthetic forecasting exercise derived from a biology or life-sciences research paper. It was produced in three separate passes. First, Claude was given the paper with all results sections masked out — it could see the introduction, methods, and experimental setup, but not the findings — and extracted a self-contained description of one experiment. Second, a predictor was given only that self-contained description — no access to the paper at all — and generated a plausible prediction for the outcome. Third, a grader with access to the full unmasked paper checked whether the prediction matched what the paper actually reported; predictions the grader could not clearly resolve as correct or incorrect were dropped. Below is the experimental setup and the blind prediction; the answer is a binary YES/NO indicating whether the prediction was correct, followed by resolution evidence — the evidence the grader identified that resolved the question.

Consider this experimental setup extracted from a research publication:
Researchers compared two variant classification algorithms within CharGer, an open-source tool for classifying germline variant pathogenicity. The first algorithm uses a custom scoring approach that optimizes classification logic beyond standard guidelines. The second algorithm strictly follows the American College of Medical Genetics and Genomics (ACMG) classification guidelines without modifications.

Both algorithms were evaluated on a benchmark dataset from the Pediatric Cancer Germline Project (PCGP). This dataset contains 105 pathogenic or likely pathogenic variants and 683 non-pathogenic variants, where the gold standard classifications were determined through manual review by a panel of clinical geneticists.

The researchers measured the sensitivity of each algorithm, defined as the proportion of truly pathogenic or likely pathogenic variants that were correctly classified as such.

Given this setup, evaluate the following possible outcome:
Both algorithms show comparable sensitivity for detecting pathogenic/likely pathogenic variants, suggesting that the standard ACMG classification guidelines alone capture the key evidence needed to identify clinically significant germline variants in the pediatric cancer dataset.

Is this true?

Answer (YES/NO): NO